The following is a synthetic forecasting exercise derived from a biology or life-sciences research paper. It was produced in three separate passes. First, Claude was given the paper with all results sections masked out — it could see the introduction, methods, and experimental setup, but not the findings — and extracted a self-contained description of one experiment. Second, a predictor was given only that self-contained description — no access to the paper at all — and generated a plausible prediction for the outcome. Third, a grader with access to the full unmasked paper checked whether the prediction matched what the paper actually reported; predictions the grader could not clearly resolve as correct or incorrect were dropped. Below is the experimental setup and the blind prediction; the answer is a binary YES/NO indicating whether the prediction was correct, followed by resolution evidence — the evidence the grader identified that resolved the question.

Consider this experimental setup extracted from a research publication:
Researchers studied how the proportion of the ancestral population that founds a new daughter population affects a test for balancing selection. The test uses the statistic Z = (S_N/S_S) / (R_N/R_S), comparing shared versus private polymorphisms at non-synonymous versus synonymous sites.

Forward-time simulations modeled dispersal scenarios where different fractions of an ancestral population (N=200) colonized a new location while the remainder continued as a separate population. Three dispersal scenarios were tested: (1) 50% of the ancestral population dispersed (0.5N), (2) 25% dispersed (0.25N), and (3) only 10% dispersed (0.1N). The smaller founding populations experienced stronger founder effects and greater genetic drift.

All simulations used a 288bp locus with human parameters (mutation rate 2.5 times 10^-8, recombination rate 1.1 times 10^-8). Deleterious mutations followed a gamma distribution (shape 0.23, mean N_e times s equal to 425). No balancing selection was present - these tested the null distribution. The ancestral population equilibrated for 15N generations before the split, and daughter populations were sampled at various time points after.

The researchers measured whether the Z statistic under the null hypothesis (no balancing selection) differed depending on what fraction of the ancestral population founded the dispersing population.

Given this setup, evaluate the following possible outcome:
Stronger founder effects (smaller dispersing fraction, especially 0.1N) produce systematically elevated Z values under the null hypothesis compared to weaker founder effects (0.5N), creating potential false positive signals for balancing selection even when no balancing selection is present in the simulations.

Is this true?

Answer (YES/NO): NO